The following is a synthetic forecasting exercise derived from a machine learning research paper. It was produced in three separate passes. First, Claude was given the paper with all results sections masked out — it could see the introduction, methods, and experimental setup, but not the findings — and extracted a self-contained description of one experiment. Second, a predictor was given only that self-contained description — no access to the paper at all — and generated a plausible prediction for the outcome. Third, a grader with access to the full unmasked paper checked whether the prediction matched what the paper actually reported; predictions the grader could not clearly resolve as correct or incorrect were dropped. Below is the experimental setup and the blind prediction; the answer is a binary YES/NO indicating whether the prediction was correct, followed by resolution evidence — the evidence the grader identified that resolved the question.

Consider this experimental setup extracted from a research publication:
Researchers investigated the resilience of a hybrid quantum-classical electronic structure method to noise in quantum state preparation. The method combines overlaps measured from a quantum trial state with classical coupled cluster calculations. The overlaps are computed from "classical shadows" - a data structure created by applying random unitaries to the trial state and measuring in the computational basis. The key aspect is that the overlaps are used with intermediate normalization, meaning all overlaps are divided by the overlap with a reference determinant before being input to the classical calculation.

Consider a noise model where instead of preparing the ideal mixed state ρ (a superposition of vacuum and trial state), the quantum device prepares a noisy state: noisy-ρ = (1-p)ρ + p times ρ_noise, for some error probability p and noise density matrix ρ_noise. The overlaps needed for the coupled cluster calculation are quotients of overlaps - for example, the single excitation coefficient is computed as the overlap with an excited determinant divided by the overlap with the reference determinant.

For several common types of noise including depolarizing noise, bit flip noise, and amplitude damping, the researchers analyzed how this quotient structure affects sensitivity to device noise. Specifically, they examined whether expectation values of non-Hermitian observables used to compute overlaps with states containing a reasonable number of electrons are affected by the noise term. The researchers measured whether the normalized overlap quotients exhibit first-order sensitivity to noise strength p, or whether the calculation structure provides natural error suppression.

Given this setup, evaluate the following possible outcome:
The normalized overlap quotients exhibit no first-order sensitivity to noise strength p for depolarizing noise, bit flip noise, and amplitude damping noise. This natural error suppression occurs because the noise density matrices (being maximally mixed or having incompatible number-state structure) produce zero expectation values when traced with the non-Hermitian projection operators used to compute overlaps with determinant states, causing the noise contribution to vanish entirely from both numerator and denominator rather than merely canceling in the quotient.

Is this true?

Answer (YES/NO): YES